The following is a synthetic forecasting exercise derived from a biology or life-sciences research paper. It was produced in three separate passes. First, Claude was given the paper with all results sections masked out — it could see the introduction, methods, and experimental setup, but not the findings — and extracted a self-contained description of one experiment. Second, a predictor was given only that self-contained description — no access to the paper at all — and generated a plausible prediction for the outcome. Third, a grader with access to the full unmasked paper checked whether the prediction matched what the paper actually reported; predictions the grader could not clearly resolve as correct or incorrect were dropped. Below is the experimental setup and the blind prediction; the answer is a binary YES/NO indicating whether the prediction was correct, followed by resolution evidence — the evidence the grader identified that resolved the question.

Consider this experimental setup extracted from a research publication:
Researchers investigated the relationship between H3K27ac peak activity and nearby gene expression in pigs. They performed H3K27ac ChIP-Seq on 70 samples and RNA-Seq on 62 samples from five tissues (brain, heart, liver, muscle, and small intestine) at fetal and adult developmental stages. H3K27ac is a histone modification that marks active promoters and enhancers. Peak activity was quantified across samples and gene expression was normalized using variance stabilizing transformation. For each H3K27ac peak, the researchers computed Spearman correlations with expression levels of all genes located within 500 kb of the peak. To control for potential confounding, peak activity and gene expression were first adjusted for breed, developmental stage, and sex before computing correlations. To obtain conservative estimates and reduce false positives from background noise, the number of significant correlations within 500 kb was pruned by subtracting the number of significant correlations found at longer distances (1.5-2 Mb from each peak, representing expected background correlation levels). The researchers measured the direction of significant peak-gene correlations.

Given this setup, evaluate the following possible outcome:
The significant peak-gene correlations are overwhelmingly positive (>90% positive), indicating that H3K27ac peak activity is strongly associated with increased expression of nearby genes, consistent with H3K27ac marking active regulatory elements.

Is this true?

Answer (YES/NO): NO